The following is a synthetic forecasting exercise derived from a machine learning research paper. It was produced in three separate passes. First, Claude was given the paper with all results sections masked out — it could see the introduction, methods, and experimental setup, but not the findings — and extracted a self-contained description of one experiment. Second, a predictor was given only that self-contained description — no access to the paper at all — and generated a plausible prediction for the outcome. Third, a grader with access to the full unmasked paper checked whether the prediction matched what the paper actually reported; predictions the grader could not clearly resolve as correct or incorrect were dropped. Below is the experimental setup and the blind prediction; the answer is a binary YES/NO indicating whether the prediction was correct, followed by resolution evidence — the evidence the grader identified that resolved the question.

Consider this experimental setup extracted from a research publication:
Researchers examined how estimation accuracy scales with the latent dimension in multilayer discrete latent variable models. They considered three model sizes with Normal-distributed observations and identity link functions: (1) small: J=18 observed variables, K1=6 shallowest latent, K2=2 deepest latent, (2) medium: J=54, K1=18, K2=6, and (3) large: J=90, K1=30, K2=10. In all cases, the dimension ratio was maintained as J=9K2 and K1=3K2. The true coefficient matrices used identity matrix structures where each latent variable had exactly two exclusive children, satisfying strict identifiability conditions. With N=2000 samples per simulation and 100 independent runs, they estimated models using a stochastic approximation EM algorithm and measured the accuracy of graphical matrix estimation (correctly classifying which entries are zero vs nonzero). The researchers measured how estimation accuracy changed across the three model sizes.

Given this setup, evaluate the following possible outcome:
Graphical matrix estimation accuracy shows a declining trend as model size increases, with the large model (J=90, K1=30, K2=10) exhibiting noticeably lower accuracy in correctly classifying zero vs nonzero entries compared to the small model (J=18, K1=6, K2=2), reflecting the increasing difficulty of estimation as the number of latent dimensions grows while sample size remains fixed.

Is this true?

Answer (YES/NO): NO